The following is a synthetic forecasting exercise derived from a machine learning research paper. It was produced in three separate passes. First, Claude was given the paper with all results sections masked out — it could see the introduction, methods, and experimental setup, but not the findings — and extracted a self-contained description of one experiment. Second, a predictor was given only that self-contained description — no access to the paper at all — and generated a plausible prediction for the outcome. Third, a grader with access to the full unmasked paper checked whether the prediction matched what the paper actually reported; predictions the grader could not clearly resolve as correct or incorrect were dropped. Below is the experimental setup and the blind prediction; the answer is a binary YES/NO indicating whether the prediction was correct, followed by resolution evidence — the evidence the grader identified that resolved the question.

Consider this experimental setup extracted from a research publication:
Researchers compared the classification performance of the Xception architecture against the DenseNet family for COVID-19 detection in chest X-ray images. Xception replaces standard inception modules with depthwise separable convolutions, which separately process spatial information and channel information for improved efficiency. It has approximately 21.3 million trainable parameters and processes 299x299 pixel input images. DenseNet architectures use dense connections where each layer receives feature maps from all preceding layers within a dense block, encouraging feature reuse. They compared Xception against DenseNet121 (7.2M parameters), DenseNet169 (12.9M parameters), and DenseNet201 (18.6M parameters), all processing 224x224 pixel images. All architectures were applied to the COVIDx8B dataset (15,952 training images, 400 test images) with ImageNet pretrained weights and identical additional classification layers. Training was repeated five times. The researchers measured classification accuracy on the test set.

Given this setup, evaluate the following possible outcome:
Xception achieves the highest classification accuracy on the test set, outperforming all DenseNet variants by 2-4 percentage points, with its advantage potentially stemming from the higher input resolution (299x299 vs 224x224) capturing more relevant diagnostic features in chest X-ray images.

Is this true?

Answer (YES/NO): NO